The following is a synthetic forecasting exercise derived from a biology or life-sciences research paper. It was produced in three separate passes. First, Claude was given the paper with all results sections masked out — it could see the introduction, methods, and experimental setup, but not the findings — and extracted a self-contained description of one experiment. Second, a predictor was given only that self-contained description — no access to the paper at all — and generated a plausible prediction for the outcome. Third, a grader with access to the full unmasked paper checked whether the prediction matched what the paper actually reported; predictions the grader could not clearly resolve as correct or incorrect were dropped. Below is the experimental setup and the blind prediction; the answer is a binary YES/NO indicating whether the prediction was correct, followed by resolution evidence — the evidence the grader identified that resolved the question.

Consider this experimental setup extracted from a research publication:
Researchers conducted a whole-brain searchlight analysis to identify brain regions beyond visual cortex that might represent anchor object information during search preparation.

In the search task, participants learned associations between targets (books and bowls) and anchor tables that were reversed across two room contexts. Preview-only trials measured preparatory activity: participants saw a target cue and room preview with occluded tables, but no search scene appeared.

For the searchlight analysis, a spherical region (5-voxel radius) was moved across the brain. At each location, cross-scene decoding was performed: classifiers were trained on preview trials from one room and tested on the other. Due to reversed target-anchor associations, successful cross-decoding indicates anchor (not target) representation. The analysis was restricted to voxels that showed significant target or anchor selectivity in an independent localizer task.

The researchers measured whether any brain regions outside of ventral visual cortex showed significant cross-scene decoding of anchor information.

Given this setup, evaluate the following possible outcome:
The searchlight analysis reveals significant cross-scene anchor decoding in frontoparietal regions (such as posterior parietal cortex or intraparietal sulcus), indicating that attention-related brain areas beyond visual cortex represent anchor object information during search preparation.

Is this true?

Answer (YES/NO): YES